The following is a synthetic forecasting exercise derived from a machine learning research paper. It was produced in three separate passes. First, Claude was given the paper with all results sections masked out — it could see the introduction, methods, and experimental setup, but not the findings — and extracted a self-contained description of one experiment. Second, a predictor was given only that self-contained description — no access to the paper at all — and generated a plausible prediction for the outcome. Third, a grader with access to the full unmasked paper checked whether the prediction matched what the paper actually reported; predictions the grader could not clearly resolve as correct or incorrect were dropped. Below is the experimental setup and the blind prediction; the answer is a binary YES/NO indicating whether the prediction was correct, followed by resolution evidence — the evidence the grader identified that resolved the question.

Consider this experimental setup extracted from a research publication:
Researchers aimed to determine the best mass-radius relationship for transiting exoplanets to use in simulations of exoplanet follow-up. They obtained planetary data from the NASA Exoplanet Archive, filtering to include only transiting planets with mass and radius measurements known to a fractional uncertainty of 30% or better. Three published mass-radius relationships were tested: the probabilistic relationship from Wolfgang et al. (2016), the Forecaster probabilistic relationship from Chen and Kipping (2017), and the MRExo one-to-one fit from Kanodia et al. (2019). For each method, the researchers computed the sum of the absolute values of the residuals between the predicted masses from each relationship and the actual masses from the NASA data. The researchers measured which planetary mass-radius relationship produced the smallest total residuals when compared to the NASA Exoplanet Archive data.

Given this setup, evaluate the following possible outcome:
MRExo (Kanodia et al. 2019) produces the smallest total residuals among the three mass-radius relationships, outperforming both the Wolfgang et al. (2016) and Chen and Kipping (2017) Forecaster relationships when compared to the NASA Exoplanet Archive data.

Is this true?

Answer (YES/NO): YES